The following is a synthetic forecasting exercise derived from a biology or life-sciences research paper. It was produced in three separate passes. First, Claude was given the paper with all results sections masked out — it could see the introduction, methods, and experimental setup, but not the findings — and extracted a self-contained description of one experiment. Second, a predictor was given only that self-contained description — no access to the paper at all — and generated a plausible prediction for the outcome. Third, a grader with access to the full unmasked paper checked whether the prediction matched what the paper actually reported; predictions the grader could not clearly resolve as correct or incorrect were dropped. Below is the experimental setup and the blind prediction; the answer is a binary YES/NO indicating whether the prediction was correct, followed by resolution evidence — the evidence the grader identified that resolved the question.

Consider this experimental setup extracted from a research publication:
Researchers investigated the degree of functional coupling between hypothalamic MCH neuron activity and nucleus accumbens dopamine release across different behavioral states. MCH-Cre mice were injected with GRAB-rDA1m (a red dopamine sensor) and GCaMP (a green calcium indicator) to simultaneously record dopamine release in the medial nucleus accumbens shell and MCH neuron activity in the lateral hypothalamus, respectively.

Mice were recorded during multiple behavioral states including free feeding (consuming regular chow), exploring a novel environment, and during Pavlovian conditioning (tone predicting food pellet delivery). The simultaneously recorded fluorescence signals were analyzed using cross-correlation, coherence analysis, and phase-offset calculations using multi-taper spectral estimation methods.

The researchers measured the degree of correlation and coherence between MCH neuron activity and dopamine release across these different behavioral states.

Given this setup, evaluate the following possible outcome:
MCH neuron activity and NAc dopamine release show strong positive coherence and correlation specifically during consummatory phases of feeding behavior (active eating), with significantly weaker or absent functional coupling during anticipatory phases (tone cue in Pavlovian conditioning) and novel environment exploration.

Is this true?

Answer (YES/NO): NO